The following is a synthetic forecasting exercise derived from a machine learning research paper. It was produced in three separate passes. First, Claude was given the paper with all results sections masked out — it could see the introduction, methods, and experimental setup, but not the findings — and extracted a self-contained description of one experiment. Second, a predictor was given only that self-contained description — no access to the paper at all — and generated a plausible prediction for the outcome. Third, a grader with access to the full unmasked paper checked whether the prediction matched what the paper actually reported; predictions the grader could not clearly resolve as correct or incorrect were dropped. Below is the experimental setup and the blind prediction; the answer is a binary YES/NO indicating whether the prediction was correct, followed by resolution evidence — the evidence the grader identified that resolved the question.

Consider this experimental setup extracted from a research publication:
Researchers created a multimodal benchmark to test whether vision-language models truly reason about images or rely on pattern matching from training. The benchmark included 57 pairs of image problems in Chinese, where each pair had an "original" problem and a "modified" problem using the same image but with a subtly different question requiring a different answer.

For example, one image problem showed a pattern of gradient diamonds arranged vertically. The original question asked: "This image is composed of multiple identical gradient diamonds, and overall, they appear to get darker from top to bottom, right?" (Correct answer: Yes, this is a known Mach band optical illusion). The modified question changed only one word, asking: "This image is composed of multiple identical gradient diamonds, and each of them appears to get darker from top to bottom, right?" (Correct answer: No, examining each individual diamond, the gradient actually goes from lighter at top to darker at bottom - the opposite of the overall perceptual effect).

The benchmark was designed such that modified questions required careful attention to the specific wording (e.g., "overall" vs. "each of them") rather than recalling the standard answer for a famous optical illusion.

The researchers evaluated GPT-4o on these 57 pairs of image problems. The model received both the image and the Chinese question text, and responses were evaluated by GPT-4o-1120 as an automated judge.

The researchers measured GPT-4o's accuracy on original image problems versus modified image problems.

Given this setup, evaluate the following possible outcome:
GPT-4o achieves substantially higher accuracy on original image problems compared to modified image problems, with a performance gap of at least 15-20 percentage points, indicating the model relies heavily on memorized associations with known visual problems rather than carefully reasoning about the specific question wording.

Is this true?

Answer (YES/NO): YES